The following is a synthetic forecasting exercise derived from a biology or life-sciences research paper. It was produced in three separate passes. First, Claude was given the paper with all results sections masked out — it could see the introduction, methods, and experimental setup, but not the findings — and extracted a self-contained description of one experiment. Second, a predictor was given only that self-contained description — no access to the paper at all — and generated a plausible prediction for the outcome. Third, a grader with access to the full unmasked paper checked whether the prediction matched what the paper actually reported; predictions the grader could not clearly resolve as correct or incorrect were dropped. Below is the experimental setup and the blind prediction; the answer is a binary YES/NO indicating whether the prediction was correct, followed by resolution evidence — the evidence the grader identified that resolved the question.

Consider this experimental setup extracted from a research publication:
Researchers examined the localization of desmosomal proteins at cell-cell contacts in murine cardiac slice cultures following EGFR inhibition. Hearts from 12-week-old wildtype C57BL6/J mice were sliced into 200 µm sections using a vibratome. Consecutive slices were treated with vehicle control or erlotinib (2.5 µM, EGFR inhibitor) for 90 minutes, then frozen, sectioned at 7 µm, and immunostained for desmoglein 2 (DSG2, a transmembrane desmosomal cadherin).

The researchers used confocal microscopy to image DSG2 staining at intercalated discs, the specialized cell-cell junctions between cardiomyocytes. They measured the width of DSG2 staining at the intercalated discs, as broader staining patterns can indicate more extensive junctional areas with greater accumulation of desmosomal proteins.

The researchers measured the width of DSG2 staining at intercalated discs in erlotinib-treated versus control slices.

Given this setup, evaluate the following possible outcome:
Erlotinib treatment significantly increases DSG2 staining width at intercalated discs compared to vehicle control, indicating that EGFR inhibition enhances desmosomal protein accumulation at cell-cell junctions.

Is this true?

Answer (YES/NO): YES